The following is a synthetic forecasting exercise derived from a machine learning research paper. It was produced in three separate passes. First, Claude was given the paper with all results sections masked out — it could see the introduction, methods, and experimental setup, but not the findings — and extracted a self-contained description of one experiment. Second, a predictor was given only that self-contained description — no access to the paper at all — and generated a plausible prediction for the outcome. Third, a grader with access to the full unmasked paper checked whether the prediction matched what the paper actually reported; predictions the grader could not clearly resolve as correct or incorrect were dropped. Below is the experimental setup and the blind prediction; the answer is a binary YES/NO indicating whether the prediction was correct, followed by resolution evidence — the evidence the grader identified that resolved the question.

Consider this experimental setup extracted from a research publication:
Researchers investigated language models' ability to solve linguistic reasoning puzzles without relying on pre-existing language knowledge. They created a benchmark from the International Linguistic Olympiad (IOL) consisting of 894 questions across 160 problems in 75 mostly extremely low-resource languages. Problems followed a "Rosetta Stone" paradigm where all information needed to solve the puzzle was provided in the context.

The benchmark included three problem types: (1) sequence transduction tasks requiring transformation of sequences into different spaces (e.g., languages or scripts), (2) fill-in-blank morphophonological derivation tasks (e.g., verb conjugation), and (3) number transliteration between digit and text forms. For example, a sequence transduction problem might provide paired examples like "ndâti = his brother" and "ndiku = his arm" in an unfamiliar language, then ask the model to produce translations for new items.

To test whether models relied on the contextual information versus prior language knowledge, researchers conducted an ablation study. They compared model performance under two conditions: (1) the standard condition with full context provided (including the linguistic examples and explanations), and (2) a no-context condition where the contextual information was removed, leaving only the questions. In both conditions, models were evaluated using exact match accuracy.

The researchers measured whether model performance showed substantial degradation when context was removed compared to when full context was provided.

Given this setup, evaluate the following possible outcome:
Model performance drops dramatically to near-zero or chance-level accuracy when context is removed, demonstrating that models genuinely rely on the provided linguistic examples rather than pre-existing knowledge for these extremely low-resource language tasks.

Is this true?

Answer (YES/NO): YES